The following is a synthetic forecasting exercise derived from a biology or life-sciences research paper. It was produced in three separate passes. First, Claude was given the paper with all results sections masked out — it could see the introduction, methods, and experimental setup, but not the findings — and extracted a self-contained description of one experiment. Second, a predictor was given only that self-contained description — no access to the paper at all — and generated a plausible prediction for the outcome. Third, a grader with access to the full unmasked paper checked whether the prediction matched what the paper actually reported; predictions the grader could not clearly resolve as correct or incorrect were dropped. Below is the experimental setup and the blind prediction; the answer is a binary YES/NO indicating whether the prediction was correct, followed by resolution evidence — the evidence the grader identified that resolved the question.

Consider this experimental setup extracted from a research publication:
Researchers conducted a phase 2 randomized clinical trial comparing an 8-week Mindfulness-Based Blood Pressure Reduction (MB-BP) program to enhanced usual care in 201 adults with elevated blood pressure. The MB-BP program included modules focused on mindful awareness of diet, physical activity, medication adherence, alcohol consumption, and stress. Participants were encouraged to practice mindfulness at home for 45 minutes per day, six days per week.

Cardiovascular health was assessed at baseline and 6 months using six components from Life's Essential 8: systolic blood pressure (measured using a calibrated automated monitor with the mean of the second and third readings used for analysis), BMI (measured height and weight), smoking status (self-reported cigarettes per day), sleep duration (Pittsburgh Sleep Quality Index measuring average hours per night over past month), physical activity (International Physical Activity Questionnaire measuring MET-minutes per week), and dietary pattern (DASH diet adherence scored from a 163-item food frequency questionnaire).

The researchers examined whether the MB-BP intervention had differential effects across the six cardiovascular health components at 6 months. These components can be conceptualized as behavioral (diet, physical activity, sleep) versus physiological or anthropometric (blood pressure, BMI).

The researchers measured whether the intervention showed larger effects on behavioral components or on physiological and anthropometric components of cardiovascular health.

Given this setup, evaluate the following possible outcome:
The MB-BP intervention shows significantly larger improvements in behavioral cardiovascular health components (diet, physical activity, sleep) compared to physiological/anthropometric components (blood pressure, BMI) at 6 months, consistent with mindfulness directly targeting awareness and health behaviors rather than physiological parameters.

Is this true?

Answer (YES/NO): NO